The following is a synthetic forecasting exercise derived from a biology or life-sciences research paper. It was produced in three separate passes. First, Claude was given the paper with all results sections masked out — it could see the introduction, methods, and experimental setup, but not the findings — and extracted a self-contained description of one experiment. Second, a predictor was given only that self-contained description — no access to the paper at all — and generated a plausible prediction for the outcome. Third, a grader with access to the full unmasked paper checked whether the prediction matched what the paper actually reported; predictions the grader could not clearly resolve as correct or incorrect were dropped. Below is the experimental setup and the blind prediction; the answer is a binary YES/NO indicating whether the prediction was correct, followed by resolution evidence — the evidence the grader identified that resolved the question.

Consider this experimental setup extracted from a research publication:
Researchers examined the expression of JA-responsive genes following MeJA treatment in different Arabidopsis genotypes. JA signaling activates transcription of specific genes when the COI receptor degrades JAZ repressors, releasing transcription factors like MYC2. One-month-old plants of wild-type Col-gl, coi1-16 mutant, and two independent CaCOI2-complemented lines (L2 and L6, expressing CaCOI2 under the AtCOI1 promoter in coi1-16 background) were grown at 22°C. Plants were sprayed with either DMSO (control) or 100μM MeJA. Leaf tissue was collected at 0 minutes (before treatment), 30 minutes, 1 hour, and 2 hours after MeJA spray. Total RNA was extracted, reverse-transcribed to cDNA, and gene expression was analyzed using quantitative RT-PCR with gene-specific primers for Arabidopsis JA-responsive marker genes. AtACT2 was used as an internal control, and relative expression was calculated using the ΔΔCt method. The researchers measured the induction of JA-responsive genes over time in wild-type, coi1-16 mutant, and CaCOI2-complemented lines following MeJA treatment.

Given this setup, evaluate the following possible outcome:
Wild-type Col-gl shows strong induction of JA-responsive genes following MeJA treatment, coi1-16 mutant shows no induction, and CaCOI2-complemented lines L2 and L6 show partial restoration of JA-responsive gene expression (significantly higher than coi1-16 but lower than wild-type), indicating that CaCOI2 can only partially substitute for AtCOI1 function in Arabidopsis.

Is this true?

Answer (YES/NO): NO